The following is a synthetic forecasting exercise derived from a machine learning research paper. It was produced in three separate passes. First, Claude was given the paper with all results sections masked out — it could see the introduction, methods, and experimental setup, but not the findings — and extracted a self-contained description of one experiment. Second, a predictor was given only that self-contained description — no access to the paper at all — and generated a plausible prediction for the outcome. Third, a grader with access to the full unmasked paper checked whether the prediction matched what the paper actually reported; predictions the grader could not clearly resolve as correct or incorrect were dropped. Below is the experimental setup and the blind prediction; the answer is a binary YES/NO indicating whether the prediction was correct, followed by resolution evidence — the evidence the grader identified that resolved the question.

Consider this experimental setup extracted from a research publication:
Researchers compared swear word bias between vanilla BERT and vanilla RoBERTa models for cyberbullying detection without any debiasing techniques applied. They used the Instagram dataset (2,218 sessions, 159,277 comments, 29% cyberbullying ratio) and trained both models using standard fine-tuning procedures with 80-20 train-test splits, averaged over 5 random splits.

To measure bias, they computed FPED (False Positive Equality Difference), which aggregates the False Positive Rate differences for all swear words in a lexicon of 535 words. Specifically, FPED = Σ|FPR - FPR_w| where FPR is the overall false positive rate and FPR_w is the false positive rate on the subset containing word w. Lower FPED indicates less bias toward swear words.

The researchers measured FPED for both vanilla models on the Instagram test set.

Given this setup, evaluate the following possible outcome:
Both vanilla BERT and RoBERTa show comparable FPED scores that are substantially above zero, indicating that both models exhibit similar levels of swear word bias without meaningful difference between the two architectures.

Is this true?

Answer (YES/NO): NO